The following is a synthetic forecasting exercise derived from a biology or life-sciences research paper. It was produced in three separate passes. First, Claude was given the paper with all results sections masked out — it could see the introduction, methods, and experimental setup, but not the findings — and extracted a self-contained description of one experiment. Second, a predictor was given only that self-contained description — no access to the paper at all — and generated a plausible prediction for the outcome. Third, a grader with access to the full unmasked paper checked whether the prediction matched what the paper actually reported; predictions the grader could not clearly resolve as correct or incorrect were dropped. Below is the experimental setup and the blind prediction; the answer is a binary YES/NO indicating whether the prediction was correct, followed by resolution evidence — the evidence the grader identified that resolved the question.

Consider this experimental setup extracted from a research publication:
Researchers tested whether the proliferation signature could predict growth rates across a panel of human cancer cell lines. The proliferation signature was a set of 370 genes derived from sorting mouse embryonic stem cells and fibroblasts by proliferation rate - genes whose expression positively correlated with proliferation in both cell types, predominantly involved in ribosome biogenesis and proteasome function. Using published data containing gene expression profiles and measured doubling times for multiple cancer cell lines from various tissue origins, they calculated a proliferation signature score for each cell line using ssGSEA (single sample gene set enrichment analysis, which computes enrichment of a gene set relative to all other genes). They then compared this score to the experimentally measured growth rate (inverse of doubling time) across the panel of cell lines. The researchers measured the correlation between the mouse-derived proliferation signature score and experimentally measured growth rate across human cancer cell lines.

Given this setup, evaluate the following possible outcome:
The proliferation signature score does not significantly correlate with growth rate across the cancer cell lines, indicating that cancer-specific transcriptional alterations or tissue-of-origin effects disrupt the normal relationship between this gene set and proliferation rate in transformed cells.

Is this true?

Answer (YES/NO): NO